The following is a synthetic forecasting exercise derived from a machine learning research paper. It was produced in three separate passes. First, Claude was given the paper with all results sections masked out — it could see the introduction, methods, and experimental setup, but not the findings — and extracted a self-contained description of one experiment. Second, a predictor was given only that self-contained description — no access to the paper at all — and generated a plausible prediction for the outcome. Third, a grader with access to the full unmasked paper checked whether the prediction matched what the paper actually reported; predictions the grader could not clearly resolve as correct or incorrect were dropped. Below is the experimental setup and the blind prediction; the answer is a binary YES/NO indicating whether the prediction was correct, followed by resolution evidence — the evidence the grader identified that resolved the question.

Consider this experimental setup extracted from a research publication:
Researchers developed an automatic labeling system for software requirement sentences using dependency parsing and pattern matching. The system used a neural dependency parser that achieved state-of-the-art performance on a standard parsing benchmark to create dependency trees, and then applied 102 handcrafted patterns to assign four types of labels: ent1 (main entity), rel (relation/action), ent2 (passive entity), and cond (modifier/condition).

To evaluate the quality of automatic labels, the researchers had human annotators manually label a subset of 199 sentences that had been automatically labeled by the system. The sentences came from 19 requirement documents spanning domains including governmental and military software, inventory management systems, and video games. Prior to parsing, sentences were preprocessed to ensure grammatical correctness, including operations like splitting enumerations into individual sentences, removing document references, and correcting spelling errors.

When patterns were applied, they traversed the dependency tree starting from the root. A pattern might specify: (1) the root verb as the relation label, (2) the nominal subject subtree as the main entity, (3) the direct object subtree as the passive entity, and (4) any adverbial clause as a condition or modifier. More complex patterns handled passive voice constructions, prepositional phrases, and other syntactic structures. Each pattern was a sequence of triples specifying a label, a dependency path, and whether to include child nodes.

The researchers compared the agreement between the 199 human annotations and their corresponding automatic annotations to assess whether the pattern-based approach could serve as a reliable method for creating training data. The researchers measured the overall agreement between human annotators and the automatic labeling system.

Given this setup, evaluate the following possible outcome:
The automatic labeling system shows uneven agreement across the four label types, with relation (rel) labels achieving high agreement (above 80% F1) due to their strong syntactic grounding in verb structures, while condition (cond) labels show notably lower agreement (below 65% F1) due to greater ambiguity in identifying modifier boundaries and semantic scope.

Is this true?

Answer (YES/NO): NO